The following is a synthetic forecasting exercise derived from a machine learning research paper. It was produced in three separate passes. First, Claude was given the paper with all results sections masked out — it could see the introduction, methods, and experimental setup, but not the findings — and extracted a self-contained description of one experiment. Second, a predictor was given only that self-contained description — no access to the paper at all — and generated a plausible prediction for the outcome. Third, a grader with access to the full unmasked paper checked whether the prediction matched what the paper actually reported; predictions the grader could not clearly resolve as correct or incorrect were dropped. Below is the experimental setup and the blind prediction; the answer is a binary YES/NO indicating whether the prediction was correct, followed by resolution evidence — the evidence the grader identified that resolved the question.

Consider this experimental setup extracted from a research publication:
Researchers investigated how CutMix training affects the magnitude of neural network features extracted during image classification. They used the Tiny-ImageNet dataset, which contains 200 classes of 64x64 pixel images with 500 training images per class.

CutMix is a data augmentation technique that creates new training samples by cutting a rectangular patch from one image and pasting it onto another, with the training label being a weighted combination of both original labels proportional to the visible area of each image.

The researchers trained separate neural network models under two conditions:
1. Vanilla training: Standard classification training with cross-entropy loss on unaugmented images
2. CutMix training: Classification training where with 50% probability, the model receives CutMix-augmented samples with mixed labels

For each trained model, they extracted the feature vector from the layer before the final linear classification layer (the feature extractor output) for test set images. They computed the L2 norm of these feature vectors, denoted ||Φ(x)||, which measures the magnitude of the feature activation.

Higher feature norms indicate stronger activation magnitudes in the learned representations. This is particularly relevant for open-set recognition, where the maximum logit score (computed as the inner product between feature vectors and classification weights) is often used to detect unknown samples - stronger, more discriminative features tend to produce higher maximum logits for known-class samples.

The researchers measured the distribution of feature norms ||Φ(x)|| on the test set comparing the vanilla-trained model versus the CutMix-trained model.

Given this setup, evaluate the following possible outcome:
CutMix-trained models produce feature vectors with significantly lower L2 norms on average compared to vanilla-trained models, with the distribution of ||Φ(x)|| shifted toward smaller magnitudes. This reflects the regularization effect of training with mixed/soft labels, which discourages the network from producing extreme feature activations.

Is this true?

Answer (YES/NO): YES